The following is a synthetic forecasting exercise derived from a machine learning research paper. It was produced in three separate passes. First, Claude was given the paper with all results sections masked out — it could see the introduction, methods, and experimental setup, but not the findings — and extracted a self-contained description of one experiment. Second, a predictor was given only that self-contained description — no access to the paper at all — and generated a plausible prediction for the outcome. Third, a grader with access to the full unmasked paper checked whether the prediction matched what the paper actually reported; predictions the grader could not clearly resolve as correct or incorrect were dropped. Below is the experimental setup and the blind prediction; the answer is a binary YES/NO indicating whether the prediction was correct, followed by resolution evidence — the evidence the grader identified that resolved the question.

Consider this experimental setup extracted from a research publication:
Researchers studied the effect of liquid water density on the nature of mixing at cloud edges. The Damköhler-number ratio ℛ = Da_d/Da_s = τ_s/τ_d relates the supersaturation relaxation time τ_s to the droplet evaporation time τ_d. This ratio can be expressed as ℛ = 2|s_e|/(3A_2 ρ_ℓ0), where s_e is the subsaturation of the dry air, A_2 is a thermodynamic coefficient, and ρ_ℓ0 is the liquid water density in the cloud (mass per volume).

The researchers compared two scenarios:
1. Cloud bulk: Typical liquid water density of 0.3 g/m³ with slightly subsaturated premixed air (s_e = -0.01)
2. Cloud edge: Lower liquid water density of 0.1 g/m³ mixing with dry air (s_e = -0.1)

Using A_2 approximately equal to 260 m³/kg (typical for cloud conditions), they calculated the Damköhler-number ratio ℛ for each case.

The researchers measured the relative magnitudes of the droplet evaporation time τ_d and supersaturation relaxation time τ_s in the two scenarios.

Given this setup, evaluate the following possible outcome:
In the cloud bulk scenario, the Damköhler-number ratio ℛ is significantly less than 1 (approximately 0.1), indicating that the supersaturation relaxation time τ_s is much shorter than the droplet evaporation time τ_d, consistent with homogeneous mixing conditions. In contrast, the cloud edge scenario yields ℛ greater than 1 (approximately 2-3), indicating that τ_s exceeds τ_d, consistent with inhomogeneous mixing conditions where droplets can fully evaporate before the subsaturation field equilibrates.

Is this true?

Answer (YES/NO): YES